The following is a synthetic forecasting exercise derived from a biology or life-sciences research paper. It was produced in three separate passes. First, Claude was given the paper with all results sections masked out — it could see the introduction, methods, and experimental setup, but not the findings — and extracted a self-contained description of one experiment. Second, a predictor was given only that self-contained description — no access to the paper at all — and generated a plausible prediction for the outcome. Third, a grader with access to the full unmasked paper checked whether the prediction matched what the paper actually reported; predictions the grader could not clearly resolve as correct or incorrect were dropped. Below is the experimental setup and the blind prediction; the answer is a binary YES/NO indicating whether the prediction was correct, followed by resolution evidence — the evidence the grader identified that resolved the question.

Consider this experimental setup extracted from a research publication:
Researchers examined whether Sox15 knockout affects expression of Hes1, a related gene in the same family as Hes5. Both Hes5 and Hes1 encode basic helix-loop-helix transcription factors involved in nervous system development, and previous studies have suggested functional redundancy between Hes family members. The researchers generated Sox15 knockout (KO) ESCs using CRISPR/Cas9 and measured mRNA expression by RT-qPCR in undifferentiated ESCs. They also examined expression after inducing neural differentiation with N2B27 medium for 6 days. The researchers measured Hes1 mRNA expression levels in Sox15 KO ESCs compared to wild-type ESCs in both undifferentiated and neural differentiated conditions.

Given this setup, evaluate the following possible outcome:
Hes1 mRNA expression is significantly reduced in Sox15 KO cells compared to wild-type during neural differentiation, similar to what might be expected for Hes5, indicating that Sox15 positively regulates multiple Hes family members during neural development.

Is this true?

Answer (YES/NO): NO